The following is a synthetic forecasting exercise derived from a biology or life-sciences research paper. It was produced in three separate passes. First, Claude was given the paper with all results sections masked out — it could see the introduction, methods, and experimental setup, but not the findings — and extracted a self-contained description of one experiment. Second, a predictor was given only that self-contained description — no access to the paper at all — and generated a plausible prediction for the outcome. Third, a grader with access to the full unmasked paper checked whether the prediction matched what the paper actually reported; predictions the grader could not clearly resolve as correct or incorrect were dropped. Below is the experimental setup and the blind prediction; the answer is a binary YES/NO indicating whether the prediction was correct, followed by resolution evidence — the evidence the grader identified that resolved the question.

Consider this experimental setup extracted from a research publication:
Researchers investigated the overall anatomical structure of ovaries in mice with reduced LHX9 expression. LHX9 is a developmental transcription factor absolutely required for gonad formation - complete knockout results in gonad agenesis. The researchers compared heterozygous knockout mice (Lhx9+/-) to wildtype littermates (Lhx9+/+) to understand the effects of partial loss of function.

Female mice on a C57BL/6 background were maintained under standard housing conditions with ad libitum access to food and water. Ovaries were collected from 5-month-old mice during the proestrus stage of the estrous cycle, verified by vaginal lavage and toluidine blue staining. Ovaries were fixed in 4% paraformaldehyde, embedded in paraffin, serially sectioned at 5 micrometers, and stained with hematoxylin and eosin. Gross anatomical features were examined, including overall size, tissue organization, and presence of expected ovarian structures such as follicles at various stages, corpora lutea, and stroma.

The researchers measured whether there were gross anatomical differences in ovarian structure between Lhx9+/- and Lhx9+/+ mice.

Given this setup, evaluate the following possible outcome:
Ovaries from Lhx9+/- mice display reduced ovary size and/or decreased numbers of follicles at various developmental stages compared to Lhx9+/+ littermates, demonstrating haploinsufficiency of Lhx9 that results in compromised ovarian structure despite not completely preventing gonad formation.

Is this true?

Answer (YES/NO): NO